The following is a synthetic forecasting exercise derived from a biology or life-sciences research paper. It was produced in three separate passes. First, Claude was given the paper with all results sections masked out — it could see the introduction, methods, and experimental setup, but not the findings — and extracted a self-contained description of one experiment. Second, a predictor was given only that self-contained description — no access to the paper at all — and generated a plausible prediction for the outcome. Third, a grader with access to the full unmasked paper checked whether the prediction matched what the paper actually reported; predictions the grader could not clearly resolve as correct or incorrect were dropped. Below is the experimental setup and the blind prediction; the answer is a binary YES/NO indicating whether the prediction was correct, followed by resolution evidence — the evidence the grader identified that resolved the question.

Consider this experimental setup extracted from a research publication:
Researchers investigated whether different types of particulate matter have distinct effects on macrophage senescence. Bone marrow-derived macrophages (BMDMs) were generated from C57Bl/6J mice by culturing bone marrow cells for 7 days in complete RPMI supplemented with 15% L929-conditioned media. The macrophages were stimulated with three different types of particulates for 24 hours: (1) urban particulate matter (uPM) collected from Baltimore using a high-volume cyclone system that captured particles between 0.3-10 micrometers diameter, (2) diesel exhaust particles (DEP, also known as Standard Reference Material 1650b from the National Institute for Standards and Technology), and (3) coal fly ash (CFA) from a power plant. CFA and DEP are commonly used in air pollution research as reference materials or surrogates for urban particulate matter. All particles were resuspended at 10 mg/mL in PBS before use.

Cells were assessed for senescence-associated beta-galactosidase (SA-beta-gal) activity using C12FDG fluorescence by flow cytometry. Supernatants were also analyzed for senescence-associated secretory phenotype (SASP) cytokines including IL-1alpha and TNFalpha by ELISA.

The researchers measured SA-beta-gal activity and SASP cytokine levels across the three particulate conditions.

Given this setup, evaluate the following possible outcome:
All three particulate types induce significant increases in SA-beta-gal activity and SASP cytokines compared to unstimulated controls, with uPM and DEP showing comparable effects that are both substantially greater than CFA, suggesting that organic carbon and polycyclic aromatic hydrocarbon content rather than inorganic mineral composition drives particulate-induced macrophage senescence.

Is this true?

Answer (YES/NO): NO